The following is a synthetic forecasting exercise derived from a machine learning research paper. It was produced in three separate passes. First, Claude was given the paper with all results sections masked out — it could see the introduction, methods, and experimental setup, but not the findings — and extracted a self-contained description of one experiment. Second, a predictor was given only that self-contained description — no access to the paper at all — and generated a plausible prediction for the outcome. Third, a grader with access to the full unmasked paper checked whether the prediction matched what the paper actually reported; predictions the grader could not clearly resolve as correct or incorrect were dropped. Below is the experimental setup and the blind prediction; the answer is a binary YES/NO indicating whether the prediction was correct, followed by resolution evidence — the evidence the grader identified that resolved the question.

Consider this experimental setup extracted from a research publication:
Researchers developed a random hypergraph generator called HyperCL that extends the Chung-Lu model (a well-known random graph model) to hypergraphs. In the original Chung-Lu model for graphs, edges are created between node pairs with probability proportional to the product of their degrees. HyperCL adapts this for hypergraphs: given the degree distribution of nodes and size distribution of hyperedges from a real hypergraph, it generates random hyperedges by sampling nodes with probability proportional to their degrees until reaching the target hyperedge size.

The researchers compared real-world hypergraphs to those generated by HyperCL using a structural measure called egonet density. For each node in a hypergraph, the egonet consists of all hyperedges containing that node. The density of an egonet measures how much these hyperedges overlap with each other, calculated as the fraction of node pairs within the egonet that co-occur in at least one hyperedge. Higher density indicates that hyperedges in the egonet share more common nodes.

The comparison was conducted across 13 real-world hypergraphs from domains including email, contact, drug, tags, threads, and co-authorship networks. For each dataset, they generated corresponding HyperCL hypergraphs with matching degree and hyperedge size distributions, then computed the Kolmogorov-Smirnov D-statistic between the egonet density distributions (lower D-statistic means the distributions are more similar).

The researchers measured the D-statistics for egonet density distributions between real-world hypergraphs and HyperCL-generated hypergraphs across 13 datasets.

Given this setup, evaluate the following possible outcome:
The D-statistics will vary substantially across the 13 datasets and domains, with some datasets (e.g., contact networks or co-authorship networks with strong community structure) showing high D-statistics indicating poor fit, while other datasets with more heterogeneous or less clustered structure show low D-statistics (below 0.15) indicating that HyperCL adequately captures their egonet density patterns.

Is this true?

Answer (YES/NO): NO